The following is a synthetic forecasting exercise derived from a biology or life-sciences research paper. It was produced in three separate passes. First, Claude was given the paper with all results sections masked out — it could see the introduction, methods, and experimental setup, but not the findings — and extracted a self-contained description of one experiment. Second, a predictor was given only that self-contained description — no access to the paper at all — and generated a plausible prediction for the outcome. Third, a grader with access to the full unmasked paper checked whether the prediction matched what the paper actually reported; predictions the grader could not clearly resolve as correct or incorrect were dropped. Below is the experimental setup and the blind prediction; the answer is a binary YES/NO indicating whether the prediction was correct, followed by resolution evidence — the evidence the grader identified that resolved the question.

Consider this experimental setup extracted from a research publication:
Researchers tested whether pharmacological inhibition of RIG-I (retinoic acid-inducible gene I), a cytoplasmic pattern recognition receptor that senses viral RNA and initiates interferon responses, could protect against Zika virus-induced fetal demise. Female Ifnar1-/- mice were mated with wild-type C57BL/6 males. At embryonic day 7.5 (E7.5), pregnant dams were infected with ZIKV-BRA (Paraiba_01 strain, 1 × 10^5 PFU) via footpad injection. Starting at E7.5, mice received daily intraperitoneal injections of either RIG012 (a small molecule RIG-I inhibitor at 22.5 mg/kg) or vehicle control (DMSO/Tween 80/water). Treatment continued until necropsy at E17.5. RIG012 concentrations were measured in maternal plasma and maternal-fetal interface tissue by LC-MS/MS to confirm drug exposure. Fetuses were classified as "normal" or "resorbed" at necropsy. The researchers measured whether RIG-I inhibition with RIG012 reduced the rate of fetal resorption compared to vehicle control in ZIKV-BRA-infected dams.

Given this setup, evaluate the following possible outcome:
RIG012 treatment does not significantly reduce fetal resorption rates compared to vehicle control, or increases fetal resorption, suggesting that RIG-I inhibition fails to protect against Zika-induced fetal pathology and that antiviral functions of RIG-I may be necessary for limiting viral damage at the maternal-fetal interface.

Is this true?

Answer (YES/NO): YES